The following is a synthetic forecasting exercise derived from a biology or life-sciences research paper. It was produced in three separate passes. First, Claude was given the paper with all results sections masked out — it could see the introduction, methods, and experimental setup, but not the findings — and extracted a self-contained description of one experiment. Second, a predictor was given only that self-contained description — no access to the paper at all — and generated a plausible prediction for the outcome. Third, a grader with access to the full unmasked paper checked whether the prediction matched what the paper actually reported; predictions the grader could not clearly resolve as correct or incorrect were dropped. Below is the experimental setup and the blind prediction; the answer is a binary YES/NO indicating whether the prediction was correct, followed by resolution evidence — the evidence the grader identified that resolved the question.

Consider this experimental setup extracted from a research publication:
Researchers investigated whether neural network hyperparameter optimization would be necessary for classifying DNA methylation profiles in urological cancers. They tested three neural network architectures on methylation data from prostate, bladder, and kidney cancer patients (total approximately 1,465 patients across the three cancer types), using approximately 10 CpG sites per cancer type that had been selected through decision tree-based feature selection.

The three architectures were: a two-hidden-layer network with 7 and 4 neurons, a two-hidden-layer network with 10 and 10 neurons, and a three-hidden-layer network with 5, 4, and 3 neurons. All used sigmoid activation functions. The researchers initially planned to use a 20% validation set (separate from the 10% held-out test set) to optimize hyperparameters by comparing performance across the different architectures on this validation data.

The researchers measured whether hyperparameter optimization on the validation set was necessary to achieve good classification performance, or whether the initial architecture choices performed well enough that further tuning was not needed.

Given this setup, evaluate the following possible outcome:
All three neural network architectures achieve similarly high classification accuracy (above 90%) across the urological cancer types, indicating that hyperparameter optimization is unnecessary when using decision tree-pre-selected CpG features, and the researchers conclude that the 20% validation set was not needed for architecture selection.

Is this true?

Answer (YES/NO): YES